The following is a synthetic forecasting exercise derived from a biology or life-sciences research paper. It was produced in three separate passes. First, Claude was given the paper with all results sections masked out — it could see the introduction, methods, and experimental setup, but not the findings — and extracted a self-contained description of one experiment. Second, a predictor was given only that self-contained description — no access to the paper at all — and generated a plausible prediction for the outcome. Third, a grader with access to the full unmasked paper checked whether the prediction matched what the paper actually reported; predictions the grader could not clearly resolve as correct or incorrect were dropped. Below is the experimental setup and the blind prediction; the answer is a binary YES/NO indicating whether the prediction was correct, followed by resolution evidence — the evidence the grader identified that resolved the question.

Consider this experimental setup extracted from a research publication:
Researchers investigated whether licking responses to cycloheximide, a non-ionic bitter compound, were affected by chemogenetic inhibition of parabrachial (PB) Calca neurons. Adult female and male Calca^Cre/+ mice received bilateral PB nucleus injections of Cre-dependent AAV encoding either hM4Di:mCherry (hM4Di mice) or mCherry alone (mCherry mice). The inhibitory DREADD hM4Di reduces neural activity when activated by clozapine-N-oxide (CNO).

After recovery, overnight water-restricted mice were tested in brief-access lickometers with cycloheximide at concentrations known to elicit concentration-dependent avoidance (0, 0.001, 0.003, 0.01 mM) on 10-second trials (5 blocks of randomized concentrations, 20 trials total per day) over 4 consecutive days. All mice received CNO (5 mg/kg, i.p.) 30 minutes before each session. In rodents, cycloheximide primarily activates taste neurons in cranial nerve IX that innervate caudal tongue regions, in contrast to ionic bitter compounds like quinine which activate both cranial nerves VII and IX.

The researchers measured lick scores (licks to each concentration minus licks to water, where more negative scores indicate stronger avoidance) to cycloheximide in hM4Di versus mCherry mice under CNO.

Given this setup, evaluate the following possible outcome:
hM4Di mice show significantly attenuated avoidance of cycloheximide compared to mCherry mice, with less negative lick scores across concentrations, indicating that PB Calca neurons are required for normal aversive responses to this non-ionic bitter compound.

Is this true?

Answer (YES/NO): NO